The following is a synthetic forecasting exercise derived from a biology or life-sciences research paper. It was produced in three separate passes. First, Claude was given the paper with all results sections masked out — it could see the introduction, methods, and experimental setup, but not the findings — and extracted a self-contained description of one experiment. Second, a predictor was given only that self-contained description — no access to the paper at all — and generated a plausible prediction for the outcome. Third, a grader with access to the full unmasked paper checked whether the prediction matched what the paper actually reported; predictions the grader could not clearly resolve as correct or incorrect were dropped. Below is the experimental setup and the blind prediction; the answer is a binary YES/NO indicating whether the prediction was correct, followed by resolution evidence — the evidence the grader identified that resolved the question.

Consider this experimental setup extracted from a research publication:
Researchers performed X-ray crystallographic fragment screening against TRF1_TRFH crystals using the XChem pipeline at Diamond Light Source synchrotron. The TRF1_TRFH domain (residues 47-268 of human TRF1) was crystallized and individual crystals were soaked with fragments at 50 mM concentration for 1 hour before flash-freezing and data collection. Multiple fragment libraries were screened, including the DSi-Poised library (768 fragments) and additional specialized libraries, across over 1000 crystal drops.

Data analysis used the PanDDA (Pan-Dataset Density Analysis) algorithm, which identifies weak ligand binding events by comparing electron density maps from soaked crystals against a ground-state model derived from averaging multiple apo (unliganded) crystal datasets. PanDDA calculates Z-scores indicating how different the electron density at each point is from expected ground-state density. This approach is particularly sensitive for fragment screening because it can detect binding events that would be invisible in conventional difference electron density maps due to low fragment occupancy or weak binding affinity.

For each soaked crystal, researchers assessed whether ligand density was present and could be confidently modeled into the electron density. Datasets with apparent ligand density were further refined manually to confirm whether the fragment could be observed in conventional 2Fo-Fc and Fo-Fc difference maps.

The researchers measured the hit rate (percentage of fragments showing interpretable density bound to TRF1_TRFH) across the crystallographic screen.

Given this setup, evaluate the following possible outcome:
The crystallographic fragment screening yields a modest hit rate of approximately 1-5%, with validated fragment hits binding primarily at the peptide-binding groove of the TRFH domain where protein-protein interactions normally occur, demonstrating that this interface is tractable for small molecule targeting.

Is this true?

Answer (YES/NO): YES